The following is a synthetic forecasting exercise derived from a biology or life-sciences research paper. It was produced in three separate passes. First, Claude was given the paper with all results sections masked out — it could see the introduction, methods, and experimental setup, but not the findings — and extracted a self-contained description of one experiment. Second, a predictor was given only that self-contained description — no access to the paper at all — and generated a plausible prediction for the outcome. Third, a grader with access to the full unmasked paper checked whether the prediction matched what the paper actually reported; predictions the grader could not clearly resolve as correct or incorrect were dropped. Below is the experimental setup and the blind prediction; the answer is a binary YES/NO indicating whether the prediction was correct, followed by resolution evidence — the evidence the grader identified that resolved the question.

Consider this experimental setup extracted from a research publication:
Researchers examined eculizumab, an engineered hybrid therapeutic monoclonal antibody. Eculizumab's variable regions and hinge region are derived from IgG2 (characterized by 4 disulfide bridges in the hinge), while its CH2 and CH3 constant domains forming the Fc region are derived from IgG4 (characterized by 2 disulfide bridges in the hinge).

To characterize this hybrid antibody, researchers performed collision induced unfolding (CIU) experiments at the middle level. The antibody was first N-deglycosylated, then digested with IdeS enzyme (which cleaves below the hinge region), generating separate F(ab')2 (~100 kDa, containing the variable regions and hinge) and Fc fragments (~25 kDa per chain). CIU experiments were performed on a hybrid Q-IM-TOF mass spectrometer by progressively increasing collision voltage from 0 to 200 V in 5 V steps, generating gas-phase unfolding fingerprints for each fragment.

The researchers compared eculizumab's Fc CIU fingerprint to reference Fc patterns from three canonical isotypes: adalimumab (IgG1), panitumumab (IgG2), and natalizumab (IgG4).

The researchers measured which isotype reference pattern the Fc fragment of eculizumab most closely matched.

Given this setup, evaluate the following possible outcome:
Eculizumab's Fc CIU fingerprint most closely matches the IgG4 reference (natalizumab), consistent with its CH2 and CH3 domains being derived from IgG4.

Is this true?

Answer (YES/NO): YES